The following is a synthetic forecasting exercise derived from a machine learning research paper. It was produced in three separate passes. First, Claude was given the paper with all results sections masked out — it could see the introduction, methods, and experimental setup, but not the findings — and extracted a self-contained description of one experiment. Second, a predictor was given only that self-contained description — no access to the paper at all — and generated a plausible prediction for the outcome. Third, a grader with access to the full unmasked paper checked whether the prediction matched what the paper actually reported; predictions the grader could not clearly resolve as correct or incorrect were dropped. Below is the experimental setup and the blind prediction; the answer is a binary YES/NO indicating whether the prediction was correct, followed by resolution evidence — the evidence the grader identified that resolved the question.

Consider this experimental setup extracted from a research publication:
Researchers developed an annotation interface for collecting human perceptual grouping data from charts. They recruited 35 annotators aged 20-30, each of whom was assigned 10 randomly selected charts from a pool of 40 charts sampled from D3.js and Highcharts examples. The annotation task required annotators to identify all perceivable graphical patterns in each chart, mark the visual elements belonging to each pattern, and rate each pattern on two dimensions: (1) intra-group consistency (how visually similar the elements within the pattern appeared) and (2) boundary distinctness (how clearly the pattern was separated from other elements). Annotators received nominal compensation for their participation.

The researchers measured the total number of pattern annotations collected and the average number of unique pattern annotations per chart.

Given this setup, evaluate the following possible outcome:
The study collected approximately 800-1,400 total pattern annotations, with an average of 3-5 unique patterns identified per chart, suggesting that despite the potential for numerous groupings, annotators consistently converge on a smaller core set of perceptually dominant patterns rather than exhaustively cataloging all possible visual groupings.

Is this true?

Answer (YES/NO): NO